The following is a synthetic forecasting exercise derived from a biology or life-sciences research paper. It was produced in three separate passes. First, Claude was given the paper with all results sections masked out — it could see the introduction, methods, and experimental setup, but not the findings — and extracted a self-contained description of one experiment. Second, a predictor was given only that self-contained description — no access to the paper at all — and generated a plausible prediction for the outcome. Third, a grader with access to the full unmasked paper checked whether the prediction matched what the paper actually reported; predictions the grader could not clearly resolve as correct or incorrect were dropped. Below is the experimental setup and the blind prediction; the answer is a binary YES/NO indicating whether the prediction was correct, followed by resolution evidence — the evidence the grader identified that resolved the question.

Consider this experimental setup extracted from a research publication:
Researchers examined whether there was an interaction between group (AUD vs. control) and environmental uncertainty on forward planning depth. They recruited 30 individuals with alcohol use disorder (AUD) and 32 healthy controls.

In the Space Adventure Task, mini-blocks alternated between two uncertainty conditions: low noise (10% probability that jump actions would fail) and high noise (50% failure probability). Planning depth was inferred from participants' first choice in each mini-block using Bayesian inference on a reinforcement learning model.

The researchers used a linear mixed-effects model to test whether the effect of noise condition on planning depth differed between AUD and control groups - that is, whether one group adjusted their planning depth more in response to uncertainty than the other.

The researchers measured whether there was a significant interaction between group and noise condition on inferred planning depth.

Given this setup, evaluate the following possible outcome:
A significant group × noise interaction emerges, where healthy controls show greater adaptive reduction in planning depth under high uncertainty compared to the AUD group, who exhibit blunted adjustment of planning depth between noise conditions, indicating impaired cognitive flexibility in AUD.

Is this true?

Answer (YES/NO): NO